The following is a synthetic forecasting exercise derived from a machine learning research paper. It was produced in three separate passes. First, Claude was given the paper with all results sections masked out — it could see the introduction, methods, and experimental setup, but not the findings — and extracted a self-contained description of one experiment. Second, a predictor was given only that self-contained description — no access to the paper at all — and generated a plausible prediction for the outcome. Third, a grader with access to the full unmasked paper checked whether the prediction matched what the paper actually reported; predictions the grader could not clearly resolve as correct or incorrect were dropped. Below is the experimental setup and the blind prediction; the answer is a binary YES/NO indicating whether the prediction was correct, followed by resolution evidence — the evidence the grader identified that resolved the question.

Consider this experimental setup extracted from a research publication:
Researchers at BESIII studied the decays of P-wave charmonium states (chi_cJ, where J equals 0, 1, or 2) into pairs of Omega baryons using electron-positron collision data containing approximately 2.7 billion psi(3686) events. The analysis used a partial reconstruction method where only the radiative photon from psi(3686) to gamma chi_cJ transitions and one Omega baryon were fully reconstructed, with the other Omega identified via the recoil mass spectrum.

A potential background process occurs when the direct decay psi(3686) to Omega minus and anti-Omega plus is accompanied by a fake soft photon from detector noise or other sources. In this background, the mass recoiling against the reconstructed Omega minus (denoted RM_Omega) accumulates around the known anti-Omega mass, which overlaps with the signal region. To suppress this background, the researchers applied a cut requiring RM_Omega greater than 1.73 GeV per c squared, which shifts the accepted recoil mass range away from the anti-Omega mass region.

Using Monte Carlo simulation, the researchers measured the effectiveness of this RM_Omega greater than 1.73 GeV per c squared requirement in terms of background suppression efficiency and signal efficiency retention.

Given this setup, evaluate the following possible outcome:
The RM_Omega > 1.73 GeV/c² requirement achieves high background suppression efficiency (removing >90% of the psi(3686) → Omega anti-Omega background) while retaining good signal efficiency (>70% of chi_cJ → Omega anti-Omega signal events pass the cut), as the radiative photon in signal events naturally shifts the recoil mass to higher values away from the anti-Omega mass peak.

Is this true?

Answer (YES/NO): YES